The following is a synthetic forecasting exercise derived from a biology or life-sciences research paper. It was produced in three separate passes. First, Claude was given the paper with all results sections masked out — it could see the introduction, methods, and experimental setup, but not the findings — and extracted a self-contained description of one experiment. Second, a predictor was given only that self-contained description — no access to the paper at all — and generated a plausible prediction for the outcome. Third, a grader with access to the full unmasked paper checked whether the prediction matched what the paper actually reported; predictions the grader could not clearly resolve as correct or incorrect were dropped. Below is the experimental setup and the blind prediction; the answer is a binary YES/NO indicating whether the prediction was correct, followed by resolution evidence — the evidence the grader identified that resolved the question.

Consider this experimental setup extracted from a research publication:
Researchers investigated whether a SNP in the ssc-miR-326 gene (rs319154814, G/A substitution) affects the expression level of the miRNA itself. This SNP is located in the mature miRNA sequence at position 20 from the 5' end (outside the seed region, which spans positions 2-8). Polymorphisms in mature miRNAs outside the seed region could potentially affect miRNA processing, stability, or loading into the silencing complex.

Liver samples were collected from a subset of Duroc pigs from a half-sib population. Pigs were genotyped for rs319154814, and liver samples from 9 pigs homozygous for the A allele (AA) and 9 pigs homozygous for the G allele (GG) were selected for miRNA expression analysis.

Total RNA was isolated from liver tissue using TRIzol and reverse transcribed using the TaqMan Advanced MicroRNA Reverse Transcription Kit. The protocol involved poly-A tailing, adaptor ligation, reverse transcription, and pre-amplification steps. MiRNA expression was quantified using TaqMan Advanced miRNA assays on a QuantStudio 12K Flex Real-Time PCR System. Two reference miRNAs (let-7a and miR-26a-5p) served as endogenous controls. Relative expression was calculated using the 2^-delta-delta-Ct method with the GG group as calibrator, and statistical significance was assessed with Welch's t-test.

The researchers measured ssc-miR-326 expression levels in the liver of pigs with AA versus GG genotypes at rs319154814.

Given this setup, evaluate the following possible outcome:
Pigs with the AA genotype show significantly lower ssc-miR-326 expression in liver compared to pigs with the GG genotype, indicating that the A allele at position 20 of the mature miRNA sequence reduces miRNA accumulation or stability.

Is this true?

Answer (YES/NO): NO